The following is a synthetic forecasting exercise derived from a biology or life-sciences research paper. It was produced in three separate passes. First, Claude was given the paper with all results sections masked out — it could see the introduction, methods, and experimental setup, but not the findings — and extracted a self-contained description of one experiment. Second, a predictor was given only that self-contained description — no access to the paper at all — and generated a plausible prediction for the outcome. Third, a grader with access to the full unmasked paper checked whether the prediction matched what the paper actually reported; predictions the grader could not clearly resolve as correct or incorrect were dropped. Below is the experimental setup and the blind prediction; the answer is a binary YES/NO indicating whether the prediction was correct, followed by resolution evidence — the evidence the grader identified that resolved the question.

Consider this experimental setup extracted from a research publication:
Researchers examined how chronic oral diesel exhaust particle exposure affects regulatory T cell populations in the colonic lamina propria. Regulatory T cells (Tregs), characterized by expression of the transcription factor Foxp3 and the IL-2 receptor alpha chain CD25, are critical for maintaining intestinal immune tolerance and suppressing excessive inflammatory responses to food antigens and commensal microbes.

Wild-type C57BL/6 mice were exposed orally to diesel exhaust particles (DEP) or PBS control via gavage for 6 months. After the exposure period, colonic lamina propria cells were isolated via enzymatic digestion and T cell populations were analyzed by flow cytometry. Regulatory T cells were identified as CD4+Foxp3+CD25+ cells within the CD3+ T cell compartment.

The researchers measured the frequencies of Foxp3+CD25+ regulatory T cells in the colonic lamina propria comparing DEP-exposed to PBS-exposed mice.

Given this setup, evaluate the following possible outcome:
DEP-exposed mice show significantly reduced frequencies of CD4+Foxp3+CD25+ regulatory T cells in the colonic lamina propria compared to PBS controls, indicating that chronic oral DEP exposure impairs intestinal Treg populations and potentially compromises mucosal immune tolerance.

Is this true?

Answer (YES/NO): NO